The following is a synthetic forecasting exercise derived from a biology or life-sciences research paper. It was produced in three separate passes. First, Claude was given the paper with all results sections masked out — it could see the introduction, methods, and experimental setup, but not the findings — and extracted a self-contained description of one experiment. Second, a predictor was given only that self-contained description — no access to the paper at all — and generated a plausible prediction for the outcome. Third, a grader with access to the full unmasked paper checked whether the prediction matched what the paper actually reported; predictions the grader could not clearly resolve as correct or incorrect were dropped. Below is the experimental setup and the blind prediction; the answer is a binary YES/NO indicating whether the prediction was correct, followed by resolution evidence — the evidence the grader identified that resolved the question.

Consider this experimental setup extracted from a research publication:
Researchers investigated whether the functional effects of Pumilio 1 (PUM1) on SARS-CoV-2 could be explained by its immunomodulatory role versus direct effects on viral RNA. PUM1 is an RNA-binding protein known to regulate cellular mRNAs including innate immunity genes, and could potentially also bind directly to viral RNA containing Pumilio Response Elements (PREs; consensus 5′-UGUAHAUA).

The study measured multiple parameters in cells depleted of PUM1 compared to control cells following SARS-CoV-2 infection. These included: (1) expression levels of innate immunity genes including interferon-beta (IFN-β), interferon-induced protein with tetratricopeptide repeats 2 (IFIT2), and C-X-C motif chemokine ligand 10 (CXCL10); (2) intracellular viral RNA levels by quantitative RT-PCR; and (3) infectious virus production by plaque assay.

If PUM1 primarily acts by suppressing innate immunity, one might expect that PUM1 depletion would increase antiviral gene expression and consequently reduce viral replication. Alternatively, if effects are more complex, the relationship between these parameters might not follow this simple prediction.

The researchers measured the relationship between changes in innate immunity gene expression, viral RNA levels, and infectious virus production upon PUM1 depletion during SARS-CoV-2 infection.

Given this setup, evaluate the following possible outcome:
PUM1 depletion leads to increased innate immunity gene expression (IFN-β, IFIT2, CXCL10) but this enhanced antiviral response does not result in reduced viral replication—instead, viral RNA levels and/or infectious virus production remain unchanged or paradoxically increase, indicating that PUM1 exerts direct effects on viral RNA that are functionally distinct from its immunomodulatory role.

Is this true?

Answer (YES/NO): YES